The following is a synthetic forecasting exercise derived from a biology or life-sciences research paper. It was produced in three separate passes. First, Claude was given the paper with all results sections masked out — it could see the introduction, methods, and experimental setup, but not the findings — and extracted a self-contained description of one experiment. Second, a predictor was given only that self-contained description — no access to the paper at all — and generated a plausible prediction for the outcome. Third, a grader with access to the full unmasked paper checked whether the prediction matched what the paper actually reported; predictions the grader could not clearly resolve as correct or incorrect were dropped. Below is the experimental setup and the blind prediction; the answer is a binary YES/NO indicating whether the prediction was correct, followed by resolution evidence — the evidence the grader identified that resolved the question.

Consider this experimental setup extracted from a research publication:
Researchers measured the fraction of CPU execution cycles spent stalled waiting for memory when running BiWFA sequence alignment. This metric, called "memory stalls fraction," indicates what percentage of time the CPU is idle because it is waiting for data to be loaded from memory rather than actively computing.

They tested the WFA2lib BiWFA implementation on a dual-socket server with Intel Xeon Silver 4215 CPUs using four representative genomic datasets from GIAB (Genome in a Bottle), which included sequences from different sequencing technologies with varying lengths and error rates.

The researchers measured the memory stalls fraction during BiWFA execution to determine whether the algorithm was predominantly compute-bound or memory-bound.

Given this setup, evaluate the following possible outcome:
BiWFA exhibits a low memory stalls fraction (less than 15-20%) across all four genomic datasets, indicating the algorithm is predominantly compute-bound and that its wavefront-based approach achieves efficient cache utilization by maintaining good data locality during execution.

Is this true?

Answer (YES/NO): NO